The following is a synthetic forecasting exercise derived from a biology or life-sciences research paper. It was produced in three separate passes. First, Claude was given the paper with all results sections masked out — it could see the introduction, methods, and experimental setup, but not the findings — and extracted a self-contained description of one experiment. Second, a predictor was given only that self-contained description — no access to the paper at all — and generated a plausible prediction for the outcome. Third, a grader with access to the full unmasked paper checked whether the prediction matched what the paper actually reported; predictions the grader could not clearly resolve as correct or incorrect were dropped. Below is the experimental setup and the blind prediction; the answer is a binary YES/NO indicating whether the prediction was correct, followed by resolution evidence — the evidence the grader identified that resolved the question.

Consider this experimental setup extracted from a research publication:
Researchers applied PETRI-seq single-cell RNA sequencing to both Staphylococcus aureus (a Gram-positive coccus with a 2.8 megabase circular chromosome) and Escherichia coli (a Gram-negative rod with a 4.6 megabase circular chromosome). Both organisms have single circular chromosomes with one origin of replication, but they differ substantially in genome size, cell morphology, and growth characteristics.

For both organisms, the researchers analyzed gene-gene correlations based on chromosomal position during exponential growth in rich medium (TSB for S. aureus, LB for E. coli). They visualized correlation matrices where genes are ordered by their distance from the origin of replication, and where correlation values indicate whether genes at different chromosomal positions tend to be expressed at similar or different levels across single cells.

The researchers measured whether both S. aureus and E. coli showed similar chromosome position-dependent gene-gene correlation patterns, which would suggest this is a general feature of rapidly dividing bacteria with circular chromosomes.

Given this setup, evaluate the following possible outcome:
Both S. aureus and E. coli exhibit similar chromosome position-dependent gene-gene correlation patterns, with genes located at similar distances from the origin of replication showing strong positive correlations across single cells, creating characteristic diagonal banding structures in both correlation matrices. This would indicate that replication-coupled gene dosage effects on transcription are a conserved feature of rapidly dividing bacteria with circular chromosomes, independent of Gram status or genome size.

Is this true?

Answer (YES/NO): YES